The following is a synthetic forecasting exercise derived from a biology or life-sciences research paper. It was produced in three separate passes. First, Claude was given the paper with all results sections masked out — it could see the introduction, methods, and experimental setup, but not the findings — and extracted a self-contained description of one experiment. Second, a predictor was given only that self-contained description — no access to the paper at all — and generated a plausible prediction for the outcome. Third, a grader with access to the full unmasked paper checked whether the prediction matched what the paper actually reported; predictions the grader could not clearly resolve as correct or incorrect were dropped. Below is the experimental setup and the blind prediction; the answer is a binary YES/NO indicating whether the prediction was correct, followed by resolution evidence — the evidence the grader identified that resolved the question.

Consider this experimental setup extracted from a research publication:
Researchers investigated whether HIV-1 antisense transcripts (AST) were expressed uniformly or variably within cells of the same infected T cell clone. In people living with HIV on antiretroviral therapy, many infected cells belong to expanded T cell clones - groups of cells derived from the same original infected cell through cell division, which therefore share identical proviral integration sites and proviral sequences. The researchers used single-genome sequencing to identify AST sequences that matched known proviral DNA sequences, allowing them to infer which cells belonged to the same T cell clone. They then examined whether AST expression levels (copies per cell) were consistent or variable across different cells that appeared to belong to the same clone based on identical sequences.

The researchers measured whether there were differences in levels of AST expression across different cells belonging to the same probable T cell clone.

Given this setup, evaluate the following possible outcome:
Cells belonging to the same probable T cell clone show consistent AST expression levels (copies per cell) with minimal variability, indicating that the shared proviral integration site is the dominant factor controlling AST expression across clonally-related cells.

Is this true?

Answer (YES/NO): NO